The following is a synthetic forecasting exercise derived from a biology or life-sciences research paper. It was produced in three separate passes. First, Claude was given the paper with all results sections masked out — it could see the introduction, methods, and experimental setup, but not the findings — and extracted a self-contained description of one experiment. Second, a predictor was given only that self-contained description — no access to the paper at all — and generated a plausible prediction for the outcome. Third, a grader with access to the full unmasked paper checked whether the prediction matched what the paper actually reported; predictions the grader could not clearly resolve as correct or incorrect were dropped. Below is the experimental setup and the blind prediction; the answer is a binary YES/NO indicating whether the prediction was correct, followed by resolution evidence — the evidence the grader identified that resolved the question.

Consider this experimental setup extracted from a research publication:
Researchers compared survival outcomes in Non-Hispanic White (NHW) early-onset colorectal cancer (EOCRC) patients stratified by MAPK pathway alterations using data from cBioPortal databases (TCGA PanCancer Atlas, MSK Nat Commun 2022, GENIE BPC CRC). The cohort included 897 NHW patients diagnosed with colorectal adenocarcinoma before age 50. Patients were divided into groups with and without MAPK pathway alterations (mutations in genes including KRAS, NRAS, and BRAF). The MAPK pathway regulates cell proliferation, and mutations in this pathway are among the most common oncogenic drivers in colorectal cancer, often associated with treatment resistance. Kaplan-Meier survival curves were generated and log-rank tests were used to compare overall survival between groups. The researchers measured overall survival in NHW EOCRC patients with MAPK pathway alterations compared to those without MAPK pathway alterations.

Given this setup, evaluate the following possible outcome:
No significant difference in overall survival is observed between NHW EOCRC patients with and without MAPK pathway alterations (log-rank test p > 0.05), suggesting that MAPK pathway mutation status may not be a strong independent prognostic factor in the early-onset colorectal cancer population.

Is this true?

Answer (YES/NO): YES